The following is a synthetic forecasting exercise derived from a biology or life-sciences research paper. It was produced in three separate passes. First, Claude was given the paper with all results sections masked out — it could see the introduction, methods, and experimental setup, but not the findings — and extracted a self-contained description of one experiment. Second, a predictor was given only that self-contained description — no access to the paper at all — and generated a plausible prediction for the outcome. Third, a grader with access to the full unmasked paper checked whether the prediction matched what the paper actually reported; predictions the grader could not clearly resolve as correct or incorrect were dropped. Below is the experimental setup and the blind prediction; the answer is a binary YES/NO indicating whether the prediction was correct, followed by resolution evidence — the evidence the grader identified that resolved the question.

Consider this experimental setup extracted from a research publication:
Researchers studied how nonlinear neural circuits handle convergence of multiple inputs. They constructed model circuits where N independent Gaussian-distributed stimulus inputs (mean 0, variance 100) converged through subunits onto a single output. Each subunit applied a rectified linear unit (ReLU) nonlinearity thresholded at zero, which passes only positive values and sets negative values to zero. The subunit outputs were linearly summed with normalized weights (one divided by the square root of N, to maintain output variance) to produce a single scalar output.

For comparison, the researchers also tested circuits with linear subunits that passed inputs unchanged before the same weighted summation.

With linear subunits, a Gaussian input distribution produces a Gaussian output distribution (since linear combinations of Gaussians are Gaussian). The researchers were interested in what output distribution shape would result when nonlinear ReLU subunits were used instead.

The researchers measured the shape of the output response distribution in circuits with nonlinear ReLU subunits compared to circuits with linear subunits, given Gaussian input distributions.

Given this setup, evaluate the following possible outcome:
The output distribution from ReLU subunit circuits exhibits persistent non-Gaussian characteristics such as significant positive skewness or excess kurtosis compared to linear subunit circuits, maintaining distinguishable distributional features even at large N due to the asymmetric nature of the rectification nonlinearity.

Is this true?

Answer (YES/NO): NO